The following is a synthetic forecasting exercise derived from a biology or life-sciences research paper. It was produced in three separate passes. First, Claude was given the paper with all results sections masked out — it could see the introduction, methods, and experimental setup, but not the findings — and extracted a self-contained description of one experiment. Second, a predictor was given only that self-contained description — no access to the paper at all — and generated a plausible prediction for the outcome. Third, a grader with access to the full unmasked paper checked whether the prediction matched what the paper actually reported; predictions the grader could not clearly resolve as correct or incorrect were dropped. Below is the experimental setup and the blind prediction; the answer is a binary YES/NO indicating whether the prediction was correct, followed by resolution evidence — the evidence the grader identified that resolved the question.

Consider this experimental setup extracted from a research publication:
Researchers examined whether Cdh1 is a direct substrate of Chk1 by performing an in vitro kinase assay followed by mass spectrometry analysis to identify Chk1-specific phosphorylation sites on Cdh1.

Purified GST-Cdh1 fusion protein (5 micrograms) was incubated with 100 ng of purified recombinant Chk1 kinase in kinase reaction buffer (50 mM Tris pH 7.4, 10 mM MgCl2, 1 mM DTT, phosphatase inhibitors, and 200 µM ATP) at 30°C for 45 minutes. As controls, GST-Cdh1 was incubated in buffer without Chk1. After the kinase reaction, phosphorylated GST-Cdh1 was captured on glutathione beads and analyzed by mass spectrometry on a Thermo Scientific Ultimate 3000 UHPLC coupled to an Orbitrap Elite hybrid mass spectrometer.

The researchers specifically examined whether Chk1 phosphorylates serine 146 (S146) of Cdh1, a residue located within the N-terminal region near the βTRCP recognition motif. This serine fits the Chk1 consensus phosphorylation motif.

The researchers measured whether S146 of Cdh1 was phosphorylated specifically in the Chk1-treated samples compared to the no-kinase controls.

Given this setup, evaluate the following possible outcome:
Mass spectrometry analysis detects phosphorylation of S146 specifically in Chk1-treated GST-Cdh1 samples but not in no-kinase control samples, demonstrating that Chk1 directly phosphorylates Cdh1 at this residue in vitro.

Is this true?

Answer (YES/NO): NO